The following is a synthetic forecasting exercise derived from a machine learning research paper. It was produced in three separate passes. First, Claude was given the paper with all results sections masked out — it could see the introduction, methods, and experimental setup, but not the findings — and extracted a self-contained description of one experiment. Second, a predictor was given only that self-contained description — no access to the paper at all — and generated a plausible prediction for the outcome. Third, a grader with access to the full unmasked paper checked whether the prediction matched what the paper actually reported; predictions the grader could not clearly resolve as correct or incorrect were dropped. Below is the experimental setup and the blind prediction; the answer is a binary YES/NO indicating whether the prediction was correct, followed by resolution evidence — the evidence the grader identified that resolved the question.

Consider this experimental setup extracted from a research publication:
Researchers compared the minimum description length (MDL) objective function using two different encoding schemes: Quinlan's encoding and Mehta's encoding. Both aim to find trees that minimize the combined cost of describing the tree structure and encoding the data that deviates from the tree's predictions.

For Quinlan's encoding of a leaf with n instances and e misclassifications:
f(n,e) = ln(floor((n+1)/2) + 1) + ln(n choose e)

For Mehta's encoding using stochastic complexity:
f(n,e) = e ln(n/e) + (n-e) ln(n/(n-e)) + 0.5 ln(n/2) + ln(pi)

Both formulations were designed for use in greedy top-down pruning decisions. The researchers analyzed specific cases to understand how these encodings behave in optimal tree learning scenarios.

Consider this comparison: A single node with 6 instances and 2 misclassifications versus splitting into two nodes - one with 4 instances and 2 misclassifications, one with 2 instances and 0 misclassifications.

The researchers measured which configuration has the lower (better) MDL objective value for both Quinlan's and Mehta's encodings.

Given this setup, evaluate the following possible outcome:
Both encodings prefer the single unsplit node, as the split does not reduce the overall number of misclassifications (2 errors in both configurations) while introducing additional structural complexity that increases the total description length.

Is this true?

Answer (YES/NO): NO